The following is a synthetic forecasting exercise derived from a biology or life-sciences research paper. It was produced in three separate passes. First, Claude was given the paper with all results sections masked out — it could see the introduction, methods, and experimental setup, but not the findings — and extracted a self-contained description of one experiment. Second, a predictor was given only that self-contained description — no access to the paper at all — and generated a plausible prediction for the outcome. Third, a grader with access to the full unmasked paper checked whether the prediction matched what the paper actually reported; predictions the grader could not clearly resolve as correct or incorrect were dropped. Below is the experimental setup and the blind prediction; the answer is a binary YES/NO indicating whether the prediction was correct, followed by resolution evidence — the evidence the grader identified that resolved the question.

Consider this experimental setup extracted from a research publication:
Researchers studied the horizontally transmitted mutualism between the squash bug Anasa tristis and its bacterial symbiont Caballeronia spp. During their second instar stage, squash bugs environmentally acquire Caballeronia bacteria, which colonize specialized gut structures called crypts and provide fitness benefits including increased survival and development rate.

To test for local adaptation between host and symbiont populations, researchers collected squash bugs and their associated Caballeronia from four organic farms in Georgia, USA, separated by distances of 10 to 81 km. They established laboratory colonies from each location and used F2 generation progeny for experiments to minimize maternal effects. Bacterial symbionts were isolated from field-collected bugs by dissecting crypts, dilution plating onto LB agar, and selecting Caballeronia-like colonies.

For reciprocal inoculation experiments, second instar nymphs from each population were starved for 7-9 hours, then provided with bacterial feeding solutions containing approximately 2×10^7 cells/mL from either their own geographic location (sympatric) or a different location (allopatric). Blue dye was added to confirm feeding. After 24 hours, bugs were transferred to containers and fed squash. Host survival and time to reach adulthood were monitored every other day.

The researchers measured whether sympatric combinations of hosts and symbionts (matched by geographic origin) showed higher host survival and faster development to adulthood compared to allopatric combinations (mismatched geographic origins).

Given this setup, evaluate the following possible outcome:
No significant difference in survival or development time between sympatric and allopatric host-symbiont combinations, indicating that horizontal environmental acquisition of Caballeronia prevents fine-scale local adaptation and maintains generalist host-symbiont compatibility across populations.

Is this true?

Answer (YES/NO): YES